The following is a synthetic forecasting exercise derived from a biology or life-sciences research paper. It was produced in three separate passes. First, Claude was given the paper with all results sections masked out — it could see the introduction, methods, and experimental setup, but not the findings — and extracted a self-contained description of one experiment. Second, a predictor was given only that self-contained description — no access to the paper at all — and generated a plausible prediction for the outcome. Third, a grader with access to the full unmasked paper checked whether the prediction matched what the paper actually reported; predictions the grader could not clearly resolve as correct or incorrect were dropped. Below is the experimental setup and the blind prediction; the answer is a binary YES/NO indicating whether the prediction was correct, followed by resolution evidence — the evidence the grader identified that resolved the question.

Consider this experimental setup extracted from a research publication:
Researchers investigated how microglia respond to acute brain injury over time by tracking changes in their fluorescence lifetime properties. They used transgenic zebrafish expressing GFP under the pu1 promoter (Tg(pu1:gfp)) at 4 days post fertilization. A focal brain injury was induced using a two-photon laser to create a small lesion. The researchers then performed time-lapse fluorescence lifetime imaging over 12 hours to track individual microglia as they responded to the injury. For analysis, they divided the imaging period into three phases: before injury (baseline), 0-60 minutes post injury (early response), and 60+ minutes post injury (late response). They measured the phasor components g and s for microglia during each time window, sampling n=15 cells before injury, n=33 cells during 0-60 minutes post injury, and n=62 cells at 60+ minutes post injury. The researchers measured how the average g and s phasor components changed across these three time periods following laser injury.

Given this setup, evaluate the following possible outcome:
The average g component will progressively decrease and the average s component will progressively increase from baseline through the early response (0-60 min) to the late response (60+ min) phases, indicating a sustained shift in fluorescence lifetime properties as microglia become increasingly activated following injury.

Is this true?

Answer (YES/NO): NO